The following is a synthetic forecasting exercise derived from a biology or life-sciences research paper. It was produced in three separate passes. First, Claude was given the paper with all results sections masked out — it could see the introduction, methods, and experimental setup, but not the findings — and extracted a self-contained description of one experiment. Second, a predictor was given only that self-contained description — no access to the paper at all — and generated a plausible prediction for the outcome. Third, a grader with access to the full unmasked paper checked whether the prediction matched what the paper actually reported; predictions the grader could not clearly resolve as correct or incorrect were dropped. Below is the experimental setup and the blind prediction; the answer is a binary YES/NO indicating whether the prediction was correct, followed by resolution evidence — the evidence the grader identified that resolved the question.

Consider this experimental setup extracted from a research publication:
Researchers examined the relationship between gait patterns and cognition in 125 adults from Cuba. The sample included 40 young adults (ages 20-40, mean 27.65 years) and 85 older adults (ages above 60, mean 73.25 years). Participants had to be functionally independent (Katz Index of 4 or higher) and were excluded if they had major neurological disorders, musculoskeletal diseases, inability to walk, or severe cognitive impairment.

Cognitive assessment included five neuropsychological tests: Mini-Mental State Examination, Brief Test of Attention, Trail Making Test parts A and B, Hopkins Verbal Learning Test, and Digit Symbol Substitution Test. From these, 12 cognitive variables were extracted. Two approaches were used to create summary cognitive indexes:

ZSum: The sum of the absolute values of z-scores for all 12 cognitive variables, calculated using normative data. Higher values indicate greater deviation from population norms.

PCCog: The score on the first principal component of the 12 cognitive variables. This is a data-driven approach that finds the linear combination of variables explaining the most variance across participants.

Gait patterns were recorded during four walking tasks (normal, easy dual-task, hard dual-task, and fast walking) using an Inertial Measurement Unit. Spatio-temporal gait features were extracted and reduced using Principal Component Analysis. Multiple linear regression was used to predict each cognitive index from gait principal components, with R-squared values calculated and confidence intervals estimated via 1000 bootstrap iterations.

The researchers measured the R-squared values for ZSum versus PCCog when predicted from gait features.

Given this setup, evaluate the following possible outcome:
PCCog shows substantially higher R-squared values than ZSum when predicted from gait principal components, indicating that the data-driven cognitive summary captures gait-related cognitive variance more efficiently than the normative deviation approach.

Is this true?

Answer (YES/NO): NO